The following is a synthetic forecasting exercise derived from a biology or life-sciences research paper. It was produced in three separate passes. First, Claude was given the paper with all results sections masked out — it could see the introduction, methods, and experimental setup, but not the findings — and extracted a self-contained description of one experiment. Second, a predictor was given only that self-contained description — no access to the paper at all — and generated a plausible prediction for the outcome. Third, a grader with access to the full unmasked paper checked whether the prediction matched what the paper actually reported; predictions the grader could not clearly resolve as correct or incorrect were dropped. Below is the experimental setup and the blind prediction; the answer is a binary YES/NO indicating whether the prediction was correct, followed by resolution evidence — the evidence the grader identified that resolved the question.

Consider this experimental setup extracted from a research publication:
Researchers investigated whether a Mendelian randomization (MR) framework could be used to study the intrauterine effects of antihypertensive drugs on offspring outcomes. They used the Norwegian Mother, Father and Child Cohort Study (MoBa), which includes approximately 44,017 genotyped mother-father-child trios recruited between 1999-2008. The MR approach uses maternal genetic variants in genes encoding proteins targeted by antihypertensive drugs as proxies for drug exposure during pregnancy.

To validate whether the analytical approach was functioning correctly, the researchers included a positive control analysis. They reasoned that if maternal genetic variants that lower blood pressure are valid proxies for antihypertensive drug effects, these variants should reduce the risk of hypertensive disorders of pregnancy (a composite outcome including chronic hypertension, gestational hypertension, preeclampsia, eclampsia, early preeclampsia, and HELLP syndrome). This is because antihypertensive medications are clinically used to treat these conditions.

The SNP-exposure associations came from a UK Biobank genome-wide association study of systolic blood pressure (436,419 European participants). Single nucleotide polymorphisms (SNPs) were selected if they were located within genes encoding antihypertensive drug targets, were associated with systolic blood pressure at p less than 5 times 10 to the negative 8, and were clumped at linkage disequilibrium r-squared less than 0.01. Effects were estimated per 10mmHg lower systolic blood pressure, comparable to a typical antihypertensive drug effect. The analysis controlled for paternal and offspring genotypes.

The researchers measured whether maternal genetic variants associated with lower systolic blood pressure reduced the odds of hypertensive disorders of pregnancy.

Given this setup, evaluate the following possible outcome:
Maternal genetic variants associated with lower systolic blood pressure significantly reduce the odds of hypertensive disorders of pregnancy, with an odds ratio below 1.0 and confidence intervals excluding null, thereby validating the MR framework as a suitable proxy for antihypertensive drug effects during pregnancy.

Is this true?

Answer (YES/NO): NO